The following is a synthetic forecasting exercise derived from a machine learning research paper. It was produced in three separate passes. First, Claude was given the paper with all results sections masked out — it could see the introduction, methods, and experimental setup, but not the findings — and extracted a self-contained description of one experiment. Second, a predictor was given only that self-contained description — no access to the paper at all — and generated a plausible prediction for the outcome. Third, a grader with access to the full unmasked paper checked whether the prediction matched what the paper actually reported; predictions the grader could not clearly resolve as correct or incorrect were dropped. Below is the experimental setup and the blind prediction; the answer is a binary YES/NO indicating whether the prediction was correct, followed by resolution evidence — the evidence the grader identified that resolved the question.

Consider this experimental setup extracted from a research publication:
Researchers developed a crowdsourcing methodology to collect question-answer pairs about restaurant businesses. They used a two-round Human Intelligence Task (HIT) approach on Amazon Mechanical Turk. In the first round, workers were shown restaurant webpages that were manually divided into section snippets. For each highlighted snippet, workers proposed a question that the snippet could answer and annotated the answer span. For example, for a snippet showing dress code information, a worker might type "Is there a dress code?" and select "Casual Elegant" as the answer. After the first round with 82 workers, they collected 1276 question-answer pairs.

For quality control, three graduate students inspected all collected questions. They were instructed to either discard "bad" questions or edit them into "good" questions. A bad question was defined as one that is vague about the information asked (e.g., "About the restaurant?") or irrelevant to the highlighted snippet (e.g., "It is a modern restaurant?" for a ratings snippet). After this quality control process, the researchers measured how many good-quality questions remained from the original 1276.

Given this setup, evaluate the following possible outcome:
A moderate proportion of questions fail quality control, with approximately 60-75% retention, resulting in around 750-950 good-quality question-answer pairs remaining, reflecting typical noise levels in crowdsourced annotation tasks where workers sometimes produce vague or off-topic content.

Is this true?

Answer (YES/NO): NO